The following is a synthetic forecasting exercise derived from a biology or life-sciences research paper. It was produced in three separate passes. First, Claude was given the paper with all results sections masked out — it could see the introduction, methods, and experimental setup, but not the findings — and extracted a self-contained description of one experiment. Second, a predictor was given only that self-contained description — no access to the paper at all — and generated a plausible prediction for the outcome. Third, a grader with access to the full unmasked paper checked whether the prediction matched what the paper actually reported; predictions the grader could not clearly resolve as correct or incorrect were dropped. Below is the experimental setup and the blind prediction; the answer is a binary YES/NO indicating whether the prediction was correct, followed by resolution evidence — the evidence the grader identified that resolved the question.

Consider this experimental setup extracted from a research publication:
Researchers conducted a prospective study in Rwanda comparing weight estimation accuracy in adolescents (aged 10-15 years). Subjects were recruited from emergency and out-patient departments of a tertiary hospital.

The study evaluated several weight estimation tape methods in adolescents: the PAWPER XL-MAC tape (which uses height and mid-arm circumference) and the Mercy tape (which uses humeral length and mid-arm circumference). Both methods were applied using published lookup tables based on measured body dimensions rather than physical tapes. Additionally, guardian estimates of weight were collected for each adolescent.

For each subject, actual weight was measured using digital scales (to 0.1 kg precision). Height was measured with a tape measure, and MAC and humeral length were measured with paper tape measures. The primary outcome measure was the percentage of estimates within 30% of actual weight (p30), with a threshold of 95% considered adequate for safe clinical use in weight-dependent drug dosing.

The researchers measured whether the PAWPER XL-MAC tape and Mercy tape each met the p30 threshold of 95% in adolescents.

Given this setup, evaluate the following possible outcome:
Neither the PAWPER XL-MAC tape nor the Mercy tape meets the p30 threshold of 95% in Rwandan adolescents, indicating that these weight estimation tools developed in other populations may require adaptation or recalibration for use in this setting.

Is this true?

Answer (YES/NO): NO